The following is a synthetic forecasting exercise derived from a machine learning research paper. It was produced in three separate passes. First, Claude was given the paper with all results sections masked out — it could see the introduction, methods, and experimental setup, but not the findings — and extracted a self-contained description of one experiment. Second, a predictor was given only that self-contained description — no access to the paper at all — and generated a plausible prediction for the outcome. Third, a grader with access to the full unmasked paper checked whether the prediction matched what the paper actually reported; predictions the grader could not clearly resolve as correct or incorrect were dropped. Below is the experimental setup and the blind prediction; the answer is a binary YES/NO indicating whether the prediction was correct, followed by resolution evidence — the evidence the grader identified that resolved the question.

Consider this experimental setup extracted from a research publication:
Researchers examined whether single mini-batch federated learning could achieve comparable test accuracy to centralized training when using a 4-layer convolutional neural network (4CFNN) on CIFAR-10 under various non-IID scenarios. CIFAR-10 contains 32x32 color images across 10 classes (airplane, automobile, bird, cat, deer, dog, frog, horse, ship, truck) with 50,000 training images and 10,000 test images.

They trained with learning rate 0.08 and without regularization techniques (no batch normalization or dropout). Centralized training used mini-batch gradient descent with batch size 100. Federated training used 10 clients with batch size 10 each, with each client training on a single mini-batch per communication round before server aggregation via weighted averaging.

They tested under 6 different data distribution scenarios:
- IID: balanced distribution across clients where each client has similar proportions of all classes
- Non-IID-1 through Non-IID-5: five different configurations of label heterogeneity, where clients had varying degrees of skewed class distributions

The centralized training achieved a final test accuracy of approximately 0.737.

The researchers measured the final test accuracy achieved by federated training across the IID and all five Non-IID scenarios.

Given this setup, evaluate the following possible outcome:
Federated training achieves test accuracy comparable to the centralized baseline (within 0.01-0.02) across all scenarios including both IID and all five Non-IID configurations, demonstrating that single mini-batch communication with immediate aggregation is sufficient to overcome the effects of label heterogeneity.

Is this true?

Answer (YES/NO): YES